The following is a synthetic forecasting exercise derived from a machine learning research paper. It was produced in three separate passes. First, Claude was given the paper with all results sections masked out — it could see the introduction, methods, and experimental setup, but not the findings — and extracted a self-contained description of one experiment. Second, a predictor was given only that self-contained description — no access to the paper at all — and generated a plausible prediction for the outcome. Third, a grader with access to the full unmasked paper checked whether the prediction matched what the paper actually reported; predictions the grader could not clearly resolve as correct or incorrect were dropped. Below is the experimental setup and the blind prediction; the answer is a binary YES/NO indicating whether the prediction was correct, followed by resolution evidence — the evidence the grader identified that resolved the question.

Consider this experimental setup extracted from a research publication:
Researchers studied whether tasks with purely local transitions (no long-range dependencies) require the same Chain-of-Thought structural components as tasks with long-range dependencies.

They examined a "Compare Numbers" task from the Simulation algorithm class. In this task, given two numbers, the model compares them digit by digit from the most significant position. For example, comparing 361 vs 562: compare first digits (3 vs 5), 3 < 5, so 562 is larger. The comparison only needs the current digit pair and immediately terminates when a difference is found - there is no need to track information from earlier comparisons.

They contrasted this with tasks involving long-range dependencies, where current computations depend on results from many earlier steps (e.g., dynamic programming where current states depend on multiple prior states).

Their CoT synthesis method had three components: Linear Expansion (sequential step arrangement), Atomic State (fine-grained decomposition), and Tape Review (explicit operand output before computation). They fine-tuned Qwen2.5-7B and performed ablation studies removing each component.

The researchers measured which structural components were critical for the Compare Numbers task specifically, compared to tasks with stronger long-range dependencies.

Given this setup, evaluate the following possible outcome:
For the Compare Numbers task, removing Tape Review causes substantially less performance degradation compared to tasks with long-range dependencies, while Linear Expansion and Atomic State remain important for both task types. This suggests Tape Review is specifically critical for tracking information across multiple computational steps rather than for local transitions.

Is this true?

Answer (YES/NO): NO